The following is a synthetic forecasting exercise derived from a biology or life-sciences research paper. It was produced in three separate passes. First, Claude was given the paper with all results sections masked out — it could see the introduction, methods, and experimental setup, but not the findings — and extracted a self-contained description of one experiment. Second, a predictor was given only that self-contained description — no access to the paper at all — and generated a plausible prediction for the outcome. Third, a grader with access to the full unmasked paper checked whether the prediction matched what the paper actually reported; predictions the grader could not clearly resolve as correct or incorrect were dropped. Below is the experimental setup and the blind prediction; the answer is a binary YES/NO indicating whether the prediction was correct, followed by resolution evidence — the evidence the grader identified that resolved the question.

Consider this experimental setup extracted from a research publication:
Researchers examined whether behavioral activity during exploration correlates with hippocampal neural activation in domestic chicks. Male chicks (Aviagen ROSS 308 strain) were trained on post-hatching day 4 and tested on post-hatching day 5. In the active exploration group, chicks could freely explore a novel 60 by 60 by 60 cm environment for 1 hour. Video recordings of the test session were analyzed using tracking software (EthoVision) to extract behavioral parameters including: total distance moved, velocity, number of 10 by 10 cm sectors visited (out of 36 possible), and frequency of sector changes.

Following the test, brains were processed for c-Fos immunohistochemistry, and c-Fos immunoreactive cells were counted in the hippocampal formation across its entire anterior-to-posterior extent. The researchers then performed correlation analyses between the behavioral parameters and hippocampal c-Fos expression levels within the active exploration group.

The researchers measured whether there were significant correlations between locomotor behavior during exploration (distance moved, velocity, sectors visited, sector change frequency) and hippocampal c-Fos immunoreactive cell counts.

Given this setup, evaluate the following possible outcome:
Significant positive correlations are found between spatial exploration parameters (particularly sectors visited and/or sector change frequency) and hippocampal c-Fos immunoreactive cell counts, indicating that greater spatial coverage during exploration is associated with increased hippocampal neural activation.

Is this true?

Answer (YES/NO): YES